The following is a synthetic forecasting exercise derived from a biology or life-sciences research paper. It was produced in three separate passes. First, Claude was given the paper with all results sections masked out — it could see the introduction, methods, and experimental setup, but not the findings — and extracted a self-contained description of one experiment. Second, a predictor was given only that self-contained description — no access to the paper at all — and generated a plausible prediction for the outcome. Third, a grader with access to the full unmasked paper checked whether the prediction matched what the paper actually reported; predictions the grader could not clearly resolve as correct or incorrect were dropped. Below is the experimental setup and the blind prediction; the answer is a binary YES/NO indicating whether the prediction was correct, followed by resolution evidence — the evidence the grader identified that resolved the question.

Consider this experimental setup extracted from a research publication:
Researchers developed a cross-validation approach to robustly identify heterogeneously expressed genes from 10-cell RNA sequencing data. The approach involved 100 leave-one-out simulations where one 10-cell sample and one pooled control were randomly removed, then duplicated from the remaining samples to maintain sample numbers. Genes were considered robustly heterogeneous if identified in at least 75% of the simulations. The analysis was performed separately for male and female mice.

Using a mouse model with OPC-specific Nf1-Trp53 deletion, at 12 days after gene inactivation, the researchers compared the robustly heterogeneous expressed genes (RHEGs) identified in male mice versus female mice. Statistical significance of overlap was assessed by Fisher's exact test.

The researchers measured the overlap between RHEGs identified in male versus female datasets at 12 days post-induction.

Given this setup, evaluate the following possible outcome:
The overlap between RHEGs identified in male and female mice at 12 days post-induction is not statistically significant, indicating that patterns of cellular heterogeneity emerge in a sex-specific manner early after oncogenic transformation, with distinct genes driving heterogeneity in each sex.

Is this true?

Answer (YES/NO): NO